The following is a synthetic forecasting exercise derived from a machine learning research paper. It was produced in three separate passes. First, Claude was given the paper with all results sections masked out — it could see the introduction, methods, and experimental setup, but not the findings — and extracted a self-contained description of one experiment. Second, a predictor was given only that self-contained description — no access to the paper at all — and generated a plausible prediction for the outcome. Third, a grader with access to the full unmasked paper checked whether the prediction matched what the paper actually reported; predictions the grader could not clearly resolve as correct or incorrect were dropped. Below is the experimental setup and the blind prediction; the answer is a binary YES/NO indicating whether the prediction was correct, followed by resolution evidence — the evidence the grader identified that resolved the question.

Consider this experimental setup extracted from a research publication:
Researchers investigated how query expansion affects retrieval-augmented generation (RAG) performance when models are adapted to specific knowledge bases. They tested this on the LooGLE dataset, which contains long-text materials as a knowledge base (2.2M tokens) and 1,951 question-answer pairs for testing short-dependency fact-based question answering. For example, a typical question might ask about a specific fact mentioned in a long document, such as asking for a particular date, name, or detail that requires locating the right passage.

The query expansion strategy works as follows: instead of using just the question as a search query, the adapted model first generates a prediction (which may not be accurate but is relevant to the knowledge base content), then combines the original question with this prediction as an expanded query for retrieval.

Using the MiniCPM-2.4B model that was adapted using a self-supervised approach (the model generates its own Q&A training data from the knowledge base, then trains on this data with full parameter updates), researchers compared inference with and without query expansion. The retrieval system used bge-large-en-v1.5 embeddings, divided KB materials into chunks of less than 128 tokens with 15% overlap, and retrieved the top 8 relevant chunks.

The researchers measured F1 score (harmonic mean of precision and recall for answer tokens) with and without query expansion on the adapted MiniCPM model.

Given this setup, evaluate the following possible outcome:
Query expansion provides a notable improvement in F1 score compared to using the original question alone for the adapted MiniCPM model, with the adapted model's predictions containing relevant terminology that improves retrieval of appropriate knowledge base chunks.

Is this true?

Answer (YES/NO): NO